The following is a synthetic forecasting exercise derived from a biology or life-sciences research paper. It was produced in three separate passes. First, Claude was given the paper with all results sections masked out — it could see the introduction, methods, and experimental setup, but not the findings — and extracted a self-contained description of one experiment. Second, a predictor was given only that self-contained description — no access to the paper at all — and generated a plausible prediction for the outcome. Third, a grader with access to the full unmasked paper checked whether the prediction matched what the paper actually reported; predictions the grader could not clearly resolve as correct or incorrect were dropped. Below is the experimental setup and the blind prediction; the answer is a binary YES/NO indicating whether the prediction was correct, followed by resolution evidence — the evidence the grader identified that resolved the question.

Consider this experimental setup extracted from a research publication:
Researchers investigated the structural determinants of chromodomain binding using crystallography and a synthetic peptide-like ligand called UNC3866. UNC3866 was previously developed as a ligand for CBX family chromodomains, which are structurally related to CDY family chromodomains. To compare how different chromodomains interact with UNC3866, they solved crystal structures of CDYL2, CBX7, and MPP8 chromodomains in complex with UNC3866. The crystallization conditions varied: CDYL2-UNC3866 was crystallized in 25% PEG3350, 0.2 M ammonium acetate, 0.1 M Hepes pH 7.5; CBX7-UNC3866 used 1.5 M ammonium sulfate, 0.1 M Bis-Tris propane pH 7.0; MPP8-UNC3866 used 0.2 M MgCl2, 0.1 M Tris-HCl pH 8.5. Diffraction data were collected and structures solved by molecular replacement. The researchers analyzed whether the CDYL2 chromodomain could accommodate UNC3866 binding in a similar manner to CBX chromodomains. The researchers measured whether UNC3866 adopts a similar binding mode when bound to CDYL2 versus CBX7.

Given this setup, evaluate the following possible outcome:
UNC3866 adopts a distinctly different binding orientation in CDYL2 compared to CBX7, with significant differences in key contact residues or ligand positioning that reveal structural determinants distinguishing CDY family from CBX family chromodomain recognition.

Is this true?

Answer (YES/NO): NO